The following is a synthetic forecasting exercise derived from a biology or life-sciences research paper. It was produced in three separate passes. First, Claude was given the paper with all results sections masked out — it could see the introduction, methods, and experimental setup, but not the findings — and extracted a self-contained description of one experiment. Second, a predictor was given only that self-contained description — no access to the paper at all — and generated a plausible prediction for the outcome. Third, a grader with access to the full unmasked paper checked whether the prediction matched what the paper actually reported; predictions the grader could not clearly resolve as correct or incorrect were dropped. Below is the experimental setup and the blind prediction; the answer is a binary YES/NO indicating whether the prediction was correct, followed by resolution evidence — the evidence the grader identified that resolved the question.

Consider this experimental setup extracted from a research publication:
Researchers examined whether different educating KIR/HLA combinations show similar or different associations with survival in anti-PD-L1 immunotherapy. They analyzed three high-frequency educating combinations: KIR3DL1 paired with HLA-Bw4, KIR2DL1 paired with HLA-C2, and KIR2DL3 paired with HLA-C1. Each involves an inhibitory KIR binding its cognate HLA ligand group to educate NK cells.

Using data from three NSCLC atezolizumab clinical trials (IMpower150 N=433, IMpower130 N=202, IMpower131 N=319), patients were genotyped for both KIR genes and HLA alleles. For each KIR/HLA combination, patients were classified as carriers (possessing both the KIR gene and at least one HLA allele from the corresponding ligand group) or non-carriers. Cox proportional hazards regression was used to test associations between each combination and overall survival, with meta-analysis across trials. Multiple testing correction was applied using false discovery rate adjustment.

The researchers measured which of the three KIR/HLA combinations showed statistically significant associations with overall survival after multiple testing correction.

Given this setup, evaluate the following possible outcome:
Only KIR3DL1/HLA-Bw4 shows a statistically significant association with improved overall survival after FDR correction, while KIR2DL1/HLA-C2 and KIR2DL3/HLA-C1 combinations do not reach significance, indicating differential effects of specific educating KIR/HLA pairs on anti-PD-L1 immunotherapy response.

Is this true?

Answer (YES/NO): NO